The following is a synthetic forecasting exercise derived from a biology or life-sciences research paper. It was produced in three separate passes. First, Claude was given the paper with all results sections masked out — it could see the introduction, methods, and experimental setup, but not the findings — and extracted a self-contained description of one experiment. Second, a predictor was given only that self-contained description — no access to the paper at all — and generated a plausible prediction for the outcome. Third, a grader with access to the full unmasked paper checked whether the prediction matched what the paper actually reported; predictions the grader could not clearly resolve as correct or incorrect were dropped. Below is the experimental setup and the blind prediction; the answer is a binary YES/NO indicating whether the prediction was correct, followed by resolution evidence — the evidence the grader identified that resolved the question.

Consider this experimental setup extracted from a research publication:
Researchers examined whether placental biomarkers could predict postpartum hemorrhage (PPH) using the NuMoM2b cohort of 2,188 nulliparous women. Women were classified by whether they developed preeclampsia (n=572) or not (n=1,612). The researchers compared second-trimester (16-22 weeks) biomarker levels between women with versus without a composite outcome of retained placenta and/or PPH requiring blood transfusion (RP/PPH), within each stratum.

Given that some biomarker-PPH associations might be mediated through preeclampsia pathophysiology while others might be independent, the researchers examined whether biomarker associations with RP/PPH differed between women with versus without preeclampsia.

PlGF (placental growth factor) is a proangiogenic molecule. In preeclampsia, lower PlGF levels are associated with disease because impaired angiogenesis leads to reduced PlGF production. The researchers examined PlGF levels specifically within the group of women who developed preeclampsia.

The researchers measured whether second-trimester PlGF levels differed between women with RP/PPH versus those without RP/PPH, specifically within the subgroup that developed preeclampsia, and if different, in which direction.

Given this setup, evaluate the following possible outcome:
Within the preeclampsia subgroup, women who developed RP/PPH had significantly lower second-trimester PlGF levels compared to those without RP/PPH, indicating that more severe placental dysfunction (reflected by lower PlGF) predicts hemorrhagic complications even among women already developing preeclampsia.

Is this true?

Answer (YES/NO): NO